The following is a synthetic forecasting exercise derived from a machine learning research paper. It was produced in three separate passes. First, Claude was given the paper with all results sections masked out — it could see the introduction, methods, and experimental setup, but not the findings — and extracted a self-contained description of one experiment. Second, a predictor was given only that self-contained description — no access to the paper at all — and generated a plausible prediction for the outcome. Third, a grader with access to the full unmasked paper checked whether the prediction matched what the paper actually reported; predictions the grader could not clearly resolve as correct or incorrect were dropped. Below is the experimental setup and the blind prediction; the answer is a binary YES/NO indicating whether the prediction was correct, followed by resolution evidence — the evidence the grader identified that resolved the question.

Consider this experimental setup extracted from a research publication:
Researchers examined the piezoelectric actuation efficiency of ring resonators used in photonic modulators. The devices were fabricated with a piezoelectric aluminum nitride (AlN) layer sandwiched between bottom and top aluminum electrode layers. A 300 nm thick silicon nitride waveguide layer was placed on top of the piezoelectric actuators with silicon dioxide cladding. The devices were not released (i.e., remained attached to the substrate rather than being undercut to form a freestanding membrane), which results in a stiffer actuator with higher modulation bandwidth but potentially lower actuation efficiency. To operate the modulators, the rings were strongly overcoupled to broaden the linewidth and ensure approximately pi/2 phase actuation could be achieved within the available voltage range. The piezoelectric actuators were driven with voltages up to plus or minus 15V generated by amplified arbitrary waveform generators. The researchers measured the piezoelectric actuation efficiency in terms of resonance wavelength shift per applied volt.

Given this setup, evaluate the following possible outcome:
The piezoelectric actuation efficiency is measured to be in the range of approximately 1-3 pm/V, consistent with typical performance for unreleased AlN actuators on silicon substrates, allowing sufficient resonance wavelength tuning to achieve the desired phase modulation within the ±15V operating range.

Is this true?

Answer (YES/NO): NO